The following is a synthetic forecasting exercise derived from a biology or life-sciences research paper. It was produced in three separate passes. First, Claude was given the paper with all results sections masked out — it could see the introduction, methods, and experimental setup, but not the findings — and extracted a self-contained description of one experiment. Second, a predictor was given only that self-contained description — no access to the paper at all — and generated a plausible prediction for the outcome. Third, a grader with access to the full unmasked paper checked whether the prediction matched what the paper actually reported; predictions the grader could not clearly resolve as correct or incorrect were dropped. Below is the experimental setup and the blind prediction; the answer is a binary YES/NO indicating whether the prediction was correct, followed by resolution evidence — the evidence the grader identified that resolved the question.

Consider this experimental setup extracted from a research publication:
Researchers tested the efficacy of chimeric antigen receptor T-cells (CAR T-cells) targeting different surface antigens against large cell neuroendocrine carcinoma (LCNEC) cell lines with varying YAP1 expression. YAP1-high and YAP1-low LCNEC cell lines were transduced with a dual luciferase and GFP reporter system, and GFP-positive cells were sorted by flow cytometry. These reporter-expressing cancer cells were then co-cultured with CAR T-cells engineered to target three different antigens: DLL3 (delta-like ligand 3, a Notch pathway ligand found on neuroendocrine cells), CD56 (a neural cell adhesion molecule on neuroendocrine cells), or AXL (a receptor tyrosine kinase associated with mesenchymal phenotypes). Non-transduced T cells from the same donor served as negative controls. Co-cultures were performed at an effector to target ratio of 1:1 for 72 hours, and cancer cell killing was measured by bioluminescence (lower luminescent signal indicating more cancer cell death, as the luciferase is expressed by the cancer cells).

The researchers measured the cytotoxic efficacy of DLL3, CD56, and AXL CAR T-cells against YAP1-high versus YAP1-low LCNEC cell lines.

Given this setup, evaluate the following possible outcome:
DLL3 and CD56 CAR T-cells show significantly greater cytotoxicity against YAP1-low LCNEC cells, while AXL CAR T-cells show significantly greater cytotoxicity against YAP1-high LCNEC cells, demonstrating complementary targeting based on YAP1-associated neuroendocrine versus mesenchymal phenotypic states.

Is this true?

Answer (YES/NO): YES